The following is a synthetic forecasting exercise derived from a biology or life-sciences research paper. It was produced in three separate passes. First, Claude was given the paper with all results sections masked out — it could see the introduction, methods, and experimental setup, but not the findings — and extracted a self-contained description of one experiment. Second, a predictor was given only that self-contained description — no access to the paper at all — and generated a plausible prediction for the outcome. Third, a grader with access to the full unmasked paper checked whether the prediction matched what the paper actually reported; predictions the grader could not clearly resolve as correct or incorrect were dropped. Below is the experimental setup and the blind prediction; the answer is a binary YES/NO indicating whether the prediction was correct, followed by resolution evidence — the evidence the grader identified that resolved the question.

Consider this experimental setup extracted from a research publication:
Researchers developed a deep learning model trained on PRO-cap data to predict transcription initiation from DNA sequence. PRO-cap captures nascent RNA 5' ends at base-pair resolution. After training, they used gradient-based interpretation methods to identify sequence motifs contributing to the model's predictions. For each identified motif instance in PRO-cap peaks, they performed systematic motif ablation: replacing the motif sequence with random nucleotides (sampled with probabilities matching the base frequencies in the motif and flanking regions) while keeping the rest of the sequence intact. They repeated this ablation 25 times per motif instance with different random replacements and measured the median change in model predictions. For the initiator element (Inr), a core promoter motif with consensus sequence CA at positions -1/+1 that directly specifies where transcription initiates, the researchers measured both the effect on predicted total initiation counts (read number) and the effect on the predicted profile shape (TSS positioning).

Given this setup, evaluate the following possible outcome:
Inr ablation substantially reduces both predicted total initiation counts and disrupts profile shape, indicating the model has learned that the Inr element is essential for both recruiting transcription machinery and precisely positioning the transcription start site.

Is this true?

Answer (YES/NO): NO